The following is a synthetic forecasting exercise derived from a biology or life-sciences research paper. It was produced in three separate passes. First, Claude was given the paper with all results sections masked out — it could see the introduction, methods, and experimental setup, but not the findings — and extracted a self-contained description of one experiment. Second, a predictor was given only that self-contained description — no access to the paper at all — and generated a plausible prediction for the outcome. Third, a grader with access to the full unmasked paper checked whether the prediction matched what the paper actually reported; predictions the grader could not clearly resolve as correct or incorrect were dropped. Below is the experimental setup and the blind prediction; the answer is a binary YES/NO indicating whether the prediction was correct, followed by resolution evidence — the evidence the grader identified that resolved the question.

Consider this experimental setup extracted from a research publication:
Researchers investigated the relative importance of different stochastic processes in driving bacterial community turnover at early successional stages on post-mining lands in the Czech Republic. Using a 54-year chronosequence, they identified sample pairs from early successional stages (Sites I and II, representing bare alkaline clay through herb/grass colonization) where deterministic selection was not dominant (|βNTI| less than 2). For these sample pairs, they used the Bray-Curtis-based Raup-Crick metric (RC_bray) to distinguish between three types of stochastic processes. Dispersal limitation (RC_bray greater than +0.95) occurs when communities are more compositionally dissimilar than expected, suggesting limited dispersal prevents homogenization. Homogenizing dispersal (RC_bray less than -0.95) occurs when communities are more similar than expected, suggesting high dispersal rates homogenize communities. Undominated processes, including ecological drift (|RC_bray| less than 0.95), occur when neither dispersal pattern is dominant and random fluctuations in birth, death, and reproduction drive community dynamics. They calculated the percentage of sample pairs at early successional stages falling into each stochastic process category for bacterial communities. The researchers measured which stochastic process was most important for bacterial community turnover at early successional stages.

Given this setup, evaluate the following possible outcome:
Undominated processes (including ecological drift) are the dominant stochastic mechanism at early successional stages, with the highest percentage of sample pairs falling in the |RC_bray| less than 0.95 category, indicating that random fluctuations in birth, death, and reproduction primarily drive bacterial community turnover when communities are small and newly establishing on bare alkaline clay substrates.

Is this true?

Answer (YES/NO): NO